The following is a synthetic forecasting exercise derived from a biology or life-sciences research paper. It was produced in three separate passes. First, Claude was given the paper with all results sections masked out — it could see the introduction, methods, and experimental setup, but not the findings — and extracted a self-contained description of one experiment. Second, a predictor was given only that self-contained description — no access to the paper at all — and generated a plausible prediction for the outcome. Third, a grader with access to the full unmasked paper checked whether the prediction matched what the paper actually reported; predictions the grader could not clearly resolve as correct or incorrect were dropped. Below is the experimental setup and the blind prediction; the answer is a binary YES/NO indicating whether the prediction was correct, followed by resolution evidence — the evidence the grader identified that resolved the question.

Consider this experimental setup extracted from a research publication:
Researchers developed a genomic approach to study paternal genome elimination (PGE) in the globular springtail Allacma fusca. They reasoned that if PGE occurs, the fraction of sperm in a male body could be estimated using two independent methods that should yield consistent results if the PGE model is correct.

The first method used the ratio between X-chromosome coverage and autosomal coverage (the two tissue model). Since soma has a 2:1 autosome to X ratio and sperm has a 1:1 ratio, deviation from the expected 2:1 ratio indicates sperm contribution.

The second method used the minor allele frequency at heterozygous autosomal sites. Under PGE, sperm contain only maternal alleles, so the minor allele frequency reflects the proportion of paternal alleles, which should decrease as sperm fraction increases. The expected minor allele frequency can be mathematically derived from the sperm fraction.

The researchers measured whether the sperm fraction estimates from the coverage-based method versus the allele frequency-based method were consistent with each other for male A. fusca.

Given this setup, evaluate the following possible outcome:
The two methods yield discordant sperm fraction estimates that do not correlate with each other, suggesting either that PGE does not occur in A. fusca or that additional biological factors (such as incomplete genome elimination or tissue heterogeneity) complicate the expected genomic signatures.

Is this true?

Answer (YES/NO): NO